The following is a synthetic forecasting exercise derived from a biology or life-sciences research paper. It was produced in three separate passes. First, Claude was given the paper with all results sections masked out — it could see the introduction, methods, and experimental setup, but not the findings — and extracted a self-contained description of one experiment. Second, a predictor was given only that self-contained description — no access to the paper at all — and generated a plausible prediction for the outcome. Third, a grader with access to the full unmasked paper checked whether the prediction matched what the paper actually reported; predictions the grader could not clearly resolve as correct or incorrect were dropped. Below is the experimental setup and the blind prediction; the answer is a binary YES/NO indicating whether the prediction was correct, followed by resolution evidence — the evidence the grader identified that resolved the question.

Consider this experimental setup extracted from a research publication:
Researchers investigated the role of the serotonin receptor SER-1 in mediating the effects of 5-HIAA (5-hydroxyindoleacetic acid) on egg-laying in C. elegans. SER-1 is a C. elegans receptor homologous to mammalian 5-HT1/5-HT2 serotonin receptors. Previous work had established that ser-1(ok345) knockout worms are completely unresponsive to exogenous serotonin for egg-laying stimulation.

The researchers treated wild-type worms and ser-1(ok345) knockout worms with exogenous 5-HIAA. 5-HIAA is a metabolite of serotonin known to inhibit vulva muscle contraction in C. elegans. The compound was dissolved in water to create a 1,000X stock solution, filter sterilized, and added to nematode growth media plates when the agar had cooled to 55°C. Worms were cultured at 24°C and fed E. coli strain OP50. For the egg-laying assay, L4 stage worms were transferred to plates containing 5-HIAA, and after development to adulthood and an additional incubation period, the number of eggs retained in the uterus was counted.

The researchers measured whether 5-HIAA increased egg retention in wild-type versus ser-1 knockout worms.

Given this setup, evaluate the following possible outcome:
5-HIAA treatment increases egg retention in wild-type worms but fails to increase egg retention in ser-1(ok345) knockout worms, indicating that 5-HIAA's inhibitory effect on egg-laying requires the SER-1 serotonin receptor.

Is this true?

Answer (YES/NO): YES